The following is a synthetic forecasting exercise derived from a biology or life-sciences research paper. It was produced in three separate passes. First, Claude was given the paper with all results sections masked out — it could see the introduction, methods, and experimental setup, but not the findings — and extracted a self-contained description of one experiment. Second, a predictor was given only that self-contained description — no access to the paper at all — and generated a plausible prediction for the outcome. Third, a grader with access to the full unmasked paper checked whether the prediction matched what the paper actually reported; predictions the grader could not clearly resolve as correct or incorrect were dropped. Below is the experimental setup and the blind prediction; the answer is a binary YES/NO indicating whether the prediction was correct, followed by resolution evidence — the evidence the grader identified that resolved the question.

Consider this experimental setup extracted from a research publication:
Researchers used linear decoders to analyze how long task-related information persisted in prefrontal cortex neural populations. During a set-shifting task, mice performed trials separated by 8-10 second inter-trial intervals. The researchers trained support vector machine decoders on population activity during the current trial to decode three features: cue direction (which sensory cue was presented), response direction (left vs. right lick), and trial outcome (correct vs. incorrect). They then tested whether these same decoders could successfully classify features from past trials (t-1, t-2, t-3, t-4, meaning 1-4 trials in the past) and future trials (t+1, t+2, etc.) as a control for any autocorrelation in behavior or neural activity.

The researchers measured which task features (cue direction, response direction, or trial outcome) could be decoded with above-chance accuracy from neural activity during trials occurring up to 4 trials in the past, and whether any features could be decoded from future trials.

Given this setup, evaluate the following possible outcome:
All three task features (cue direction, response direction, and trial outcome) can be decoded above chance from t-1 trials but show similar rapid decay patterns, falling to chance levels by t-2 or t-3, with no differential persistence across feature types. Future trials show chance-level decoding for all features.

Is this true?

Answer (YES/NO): NO